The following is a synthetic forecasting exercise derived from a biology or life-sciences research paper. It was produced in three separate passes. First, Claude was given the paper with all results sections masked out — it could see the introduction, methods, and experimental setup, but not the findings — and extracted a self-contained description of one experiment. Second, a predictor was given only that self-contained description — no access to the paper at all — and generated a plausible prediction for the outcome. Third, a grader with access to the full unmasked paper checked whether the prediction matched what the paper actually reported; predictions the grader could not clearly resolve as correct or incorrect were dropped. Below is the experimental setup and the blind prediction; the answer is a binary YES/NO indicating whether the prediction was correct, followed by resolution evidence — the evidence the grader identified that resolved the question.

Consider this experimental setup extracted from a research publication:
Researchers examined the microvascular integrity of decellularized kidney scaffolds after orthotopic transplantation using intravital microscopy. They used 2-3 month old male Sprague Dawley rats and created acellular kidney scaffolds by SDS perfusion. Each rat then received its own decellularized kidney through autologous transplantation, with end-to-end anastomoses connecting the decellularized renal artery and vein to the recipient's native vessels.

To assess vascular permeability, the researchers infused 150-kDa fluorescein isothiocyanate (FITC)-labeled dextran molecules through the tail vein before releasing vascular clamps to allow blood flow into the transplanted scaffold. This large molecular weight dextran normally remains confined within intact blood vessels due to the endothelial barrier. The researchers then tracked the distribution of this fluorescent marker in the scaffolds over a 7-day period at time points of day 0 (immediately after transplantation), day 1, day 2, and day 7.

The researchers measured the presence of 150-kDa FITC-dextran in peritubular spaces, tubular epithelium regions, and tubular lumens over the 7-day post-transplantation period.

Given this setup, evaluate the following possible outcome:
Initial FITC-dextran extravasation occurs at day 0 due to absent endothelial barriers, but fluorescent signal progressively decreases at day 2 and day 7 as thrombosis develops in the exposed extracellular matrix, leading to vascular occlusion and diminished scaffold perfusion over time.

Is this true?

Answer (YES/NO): NO